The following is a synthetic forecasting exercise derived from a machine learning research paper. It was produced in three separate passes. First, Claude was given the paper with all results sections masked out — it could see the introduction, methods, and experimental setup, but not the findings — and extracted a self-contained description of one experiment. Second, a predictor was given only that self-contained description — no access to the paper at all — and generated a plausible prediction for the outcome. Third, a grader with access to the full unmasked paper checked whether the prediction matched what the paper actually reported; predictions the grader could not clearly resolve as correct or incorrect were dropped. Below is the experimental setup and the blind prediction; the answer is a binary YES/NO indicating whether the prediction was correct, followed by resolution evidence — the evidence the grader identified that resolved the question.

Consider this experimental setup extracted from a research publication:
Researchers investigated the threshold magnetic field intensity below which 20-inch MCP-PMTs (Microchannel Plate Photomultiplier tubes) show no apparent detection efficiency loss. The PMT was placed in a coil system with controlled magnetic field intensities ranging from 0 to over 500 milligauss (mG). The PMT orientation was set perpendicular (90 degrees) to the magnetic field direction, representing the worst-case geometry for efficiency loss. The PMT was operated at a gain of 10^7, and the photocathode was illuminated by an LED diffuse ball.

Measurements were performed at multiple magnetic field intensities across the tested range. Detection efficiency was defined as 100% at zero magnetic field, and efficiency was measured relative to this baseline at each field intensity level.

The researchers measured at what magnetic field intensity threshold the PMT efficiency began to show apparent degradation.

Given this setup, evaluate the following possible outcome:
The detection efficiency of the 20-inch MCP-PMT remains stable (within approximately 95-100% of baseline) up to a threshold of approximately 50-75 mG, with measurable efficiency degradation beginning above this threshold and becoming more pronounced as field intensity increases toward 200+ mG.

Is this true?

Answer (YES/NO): NO